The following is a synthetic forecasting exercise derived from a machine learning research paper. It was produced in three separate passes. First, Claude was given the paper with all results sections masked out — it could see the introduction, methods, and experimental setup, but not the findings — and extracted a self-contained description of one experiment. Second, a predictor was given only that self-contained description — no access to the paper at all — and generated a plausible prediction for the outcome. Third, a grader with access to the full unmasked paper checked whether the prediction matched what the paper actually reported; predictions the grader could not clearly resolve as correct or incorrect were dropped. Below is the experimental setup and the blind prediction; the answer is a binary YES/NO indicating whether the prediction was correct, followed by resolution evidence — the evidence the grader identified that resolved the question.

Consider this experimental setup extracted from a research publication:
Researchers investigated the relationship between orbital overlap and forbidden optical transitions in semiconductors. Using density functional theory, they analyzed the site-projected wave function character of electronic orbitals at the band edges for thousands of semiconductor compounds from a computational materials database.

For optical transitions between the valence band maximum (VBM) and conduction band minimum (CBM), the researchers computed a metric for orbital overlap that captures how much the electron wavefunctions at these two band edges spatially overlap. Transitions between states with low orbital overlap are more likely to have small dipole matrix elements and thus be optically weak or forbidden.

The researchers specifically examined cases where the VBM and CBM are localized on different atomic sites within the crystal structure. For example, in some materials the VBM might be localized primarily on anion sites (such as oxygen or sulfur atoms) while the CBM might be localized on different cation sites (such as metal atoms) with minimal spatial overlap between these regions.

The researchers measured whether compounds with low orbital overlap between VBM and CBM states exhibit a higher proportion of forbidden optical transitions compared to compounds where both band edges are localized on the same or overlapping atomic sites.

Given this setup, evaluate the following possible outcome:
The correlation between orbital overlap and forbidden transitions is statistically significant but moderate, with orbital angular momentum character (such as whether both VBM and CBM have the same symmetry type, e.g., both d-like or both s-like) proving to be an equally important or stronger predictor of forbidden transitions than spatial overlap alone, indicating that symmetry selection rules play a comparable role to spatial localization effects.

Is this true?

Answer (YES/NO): NO